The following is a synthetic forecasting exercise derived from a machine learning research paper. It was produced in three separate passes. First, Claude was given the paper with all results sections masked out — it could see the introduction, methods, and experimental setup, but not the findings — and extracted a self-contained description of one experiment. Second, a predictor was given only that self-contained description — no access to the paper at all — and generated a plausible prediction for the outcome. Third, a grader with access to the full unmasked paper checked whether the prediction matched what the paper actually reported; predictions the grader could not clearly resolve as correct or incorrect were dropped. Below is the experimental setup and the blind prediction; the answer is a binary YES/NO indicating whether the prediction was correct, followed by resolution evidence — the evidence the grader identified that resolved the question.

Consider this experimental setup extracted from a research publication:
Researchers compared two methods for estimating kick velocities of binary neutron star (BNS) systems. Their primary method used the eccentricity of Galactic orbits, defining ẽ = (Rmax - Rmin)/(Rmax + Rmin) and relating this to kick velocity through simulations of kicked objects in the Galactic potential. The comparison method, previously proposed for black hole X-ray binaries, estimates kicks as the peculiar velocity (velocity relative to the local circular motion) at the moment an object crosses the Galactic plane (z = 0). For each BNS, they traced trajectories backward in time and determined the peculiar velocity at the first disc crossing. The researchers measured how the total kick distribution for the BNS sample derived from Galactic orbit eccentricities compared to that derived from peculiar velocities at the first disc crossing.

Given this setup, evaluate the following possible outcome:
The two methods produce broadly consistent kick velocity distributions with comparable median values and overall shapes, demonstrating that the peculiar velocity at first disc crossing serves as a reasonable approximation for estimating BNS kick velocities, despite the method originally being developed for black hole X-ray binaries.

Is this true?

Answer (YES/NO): YES